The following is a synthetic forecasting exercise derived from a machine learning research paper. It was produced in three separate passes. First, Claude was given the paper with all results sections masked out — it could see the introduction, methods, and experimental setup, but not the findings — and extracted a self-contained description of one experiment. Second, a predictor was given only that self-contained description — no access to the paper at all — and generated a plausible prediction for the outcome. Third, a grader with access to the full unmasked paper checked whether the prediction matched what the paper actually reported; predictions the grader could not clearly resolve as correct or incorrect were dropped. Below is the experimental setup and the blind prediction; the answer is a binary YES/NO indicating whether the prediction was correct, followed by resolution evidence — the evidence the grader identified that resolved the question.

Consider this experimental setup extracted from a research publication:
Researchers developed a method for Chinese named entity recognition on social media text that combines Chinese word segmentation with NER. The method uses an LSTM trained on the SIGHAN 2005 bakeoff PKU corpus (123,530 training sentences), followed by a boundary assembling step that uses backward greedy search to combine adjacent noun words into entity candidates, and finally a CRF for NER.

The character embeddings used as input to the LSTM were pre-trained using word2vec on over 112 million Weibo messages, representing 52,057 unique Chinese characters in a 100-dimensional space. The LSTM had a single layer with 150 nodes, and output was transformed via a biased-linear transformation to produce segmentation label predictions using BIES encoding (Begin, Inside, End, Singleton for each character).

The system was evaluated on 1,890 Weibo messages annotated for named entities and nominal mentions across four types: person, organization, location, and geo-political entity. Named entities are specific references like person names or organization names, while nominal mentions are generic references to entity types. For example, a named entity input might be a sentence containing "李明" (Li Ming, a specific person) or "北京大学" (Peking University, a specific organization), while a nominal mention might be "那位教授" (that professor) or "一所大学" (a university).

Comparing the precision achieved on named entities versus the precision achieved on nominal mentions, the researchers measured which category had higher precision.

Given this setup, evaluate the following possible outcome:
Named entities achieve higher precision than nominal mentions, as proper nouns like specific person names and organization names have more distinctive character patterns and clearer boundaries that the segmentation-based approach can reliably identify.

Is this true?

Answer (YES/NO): NO